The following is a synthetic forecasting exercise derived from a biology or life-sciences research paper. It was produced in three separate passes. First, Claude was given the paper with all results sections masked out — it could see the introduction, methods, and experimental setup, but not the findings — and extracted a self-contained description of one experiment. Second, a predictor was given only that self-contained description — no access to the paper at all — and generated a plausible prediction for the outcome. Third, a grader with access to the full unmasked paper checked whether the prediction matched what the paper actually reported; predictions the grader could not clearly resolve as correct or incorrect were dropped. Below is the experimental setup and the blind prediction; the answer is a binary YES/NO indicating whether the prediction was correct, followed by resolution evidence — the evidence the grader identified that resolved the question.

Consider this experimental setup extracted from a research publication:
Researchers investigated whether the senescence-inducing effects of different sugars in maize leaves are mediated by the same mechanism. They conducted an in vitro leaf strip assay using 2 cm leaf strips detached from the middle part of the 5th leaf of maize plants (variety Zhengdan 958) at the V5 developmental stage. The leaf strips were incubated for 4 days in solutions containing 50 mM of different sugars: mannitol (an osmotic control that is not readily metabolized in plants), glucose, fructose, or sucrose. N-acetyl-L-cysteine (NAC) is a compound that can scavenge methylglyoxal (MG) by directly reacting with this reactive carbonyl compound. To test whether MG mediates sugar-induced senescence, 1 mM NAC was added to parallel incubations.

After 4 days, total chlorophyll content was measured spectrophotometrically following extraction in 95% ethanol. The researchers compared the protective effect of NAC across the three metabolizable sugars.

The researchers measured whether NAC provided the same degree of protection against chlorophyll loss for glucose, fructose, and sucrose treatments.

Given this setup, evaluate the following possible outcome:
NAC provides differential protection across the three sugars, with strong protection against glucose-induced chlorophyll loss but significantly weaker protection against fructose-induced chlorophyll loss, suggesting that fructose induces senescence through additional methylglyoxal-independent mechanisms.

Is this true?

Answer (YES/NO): YES